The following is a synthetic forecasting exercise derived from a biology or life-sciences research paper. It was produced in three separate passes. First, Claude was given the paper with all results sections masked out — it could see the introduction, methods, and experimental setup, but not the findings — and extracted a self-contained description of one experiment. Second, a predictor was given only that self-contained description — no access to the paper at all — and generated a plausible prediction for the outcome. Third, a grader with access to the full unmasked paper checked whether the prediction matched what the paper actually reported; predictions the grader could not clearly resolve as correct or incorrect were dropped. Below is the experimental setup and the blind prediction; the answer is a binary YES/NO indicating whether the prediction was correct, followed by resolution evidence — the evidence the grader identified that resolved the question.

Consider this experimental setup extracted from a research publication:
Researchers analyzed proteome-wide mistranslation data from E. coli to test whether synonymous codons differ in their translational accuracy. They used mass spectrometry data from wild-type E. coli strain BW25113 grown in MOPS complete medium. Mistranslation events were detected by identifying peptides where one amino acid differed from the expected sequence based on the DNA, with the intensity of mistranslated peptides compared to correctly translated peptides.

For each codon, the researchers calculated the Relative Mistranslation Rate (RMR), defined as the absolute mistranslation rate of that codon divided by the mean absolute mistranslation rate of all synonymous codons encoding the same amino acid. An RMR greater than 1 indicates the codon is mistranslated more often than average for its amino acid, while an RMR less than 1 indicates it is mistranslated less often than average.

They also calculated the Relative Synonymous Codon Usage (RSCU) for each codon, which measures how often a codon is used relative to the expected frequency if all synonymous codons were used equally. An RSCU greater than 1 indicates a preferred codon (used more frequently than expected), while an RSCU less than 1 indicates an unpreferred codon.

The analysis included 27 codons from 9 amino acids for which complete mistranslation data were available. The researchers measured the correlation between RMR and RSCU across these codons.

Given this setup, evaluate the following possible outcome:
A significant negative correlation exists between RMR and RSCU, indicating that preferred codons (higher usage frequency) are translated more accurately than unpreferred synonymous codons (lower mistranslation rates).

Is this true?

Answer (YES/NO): YES